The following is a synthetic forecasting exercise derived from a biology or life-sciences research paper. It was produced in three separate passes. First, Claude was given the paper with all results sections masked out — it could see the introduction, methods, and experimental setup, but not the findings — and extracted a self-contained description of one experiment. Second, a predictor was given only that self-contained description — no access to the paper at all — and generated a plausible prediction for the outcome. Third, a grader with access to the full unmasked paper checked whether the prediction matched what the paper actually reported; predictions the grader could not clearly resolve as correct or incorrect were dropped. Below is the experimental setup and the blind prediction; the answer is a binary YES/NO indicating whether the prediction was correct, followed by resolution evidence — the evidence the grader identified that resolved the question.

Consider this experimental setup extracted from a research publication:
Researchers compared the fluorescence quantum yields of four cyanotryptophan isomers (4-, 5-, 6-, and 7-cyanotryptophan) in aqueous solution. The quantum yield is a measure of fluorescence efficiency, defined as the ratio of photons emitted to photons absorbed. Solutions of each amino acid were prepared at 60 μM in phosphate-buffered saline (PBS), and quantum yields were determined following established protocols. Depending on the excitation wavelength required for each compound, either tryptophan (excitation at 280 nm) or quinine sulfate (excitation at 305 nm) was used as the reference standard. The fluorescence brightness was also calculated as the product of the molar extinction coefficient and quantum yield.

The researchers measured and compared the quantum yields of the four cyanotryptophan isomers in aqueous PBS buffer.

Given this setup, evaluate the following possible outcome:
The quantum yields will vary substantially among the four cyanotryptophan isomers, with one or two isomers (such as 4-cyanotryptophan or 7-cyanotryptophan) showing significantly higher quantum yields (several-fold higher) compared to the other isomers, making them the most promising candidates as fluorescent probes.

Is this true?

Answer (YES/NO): NO